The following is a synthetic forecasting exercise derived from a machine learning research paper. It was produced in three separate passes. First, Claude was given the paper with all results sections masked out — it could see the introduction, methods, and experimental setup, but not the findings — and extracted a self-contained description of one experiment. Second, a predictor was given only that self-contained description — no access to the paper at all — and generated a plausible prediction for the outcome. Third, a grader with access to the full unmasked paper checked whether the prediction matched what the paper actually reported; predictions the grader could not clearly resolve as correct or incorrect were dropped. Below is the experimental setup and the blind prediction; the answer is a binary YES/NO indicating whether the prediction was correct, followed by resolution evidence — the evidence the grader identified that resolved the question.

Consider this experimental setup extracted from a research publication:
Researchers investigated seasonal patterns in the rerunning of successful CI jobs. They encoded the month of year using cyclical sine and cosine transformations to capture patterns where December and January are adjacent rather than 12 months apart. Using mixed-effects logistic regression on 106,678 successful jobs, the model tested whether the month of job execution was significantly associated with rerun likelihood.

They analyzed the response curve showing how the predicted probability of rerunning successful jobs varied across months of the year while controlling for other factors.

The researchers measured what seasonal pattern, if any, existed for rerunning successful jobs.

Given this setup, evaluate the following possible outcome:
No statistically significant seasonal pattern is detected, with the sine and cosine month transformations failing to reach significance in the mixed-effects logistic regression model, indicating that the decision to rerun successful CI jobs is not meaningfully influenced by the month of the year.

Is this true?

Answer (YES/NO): NO